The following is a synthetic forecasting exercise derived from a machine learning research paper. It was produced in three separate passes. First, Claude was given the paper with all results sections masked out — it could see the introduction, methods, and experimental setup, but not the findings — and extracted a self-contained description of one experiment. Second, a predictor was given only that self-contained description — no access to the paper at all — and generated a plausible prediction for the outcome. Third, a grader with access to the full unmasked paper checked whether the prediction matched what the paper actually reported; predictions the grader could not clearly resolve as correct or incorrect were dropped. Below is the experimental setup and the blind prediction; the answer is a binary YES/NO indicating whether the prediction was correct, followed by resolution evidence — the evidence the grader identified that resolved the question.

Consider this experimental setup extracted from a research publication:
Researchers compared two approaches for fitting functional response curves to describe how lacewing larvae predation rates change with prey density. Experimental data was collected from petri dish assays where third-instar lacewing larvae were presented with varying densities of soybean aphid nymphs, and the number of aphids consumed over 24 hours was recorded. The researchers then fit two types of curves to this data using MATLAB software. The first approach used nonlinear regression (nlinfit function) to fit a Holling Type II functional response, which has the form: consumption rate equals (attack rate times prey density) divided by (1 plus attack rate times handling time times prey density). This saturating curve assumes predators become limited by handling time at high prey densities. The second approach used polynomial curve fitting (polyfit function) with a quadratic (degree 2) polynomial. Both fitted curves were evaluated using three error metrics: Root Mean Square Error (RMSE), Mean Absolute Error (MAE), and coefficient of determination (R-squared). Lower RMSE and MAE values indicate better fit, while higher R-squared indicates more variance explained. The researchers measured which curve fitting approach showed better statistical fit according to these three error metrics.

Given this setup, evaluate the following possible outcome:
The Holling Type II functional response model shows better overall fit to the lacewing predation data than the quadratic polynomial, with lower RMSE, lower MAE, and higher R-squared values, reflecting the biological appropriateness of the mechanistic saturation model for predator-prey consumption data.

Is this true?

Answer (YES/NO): NO